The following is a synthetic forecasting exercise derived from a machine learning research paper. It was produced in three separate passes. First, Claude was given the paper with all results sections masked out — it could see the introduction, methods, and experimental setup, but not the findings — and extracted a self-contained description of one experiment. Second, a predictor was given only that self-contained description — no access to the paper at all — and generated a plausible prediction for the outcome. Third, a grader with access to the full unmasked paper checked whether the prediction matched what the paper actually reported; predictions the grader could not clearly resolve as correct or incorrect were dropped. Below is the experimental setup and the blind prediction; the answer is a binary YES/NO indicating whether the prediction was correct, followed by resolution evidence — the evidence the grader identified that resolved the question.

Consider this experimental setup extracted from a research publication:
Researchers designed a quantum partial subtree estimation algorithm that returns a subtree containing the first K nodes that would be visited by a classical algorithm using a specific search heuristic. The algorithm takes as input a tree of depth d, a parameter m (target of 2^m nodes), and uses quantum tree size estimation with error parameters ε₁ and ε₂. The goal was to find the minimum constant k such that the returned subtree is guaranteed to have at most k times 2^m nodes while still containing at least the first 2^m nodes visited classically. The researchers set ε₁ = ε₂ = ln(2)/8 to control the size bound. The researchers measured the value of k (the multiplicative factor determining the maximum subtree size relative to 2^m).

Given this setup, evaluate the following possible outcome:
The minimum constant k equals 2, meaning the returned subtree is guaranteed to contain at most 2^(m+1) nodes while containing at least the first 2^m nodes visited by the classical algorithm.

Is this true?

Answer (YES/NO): NO